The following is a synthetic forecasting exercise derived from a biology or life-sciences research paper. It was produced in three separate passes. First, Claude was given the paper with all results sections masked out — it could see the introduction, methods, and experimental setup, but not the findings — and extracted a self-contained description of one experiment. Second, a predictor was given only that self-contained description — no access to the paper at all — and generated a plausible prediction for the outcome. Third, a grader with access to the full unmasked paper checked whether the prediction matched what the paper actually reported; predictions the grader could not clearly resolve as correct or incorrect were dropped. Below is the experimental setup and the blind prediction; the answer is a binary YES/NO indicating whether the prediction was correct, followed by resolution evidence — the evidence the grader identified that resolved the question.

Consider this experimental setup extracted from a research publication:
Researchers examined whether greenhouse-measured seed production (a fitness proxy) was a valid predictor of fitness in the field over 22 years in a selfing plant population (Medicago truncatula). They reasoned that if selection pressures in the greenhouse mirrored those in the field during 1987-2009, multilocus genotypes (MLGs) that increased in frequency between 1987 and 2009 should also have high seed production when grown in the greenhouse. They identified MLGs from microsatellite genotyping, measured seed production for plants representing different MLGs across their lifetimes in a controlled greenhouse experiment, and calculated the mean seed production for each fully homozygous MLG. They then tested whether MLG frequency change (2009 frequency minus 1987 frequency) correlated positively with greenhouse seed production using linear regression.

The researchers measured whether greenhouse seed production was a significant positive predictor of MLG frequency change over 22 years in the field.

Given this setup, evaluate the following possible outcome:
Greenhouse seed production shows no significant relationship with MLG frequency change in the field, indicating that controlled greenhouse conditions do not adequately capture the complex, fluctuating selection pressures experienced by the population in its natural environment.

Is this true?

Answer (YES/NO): NO